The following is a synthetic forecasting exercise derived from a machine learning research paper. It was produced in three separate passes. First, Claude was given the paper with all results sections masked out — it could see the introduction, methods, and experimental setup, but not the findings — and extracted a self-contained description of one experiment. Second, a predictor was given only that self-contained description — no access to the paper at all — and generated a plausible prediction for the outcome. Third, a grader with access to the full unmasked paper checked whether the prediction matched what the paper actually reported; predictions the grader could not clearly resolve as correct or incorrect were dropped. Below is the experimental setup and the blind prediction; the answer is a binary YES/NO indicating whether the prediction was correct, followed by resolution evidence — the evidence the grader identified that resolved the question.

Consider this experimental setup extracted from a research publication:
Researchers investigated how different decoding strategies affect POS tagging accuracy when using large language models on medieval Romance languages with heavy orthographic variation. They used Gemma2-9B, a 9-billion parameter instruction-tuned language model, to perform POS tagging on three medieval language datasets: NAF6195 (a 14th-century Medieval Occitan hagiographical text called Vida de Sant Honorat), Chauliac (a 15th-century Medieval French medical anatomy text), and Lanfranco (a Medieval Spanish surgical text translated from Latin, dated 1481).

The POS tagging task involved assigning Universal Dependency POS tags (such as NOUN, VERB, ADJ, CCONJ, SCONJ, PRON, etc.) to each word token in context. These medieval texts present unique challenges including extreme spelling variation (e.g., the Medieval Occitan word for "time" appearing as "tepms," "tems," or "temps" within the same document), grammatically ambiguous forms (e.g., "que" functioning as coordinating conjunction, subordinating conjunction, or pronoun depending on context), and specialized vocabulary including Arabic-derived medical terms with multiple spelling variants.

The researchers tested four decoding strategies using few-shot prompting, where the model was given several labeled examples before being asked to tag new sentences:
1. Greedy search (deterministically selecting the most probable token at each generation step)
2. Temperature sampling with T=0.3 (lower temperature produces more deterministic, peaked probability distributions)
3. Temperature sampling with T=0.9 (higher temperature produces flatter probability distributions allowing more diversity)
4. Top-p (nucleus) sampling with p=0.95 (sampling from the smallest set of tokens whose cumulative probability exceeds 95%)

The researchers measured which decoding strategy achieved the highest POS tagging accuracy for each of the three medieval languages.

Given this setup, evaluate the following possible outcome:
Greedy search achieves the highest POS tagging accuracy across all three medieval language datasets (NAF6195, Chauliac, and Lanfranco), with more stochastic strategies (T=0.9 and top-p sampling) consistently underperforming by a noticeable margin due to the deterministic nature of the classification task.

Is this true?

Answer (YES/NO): NO